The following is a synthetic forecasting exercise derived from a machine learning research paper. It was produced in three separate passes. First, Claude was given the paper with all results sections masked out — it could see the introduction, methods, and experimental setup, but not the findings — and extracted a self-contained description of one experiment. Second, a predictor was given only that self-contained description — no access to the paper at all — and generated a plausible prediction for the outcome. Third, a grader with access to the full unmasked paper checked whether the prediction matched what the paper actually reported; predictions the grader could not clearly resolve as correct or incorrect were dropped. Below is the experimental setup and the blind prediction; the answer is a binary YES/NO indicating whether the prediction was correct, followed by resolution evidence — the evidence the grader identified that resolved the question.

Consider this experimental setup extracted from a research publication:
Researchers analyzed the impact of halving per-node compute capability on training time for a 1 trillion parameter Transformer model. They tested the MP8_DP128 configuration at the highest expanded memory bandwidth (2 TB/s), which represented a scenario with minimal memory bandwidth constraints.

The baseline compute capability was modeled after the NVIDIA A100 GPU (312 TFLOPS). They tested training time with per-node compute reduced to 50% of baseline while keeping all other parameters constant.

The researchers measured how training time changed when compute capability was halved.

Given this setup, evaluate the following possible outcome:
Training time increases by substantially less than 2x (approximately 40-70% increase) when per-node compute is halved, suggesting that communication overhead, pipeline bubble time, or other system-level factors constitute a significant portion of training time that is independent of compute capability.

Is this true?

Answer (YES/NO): YES